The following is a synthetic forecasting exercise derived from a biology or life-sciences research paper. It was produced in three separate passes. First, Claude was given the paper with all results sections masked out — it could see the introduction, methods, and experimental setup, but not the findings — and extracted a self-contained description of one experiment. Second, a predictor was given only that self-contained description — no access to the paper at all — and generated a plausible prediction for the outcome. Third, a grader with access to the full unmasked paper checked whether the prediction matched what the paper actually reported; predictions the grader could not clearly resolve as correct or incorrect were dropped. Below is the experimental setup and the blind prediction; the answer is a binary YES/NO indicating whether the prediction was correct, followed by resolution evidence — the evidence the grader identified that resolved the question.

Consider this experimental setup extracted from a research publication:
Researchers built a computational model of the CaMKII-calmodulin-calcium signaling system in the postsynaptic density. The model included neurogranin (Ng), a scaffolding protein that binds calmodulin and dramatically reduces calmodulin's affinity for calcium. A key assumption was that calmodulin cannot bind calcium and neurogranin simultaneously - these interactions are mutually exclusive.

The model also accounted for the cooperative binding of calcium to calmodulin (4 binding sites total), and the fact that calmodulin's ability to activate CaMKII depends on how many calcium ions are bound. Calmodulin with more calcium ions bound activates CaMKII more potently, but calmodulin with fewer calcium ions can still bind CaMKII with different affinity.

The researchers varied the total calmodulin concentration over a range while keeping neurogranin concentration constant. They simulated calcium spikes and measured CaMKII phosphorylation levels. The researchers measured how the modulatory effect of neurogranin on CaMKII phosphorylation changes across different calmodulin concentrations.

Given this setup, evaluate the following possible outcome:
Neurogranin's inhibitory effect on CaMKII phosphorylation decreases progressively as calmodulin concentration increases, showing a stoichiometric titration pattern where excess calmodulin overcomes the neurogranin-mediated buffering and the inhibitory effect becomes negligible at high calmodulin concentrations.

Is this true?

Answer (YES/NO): YES